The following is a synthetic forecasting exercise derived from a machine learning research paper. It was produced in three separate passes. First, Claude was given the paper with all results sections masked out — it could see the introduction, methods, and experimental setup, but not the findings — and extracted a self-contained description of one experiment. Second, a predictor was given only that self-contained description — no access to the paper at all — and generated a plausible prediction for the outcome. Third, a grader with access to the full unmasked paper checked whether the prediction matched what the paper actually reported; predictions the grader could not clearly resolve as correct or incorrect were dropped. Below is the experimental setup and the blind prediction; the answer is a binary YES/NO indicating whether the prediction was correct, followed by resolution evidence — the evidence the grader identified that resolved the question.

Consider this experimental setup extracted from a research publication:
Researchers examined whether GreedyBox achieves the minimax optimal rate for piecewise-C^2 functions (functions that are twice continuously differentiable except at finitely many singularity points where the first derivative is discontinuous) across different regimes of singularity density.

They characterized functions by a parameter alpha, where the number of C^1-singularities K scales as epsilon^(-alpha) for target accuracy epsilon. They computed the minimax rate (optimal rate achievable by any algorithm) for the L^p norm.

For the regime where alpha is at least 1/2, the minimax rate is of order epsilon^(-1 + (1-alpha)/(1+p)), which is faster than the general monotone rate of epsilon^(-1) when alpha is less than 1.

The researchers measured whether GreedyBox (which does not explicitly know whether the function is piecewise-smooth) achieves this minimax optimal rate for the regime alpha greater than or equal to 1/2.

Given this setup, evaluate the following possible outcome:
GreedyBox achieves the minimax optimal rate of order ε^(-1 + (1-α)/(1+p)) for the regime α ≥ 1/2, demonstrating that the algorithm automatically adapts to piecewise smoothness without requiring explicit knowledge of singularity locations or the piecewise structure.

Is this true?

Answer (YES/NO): YES